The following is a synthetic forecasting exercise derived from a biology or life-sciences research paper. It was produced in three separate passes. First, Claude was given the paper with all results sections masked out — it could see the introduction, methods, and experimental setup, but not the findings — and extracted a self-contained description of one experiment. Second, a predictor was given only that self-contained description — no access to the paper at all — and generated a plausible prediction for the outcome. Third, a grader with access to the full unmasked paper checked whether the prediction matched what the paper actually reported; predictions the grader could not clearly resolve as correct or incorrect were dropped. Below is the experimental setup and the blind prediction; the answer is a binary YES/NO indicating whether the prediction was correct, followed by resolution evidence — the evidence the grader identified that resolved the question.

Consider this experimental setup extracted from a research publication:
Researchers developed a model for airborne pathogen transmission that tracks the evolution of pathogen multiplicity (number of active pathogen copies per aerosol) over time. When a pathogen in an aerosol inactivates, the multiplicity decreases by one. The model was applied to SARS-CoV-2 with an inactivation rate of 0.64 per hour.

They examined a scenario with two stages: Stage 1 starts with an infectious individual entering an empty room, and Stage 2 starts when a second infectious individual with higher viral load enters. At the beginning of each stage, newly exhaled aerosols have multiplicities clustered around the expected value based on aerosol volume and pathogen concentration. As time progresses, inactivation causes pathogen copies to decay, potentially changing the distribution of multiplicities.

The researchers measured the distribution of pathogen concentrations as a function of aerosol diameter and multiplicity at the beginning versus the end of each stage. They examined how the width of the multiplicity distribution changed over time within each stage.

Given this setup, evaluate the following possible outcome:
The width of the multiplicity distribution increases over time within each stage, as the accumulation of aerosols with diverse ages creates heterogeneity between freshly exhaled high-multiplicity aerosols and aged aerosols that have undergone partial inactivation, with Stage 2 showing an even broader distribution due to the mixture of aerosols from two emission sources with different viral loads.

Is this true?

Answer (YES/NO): YES